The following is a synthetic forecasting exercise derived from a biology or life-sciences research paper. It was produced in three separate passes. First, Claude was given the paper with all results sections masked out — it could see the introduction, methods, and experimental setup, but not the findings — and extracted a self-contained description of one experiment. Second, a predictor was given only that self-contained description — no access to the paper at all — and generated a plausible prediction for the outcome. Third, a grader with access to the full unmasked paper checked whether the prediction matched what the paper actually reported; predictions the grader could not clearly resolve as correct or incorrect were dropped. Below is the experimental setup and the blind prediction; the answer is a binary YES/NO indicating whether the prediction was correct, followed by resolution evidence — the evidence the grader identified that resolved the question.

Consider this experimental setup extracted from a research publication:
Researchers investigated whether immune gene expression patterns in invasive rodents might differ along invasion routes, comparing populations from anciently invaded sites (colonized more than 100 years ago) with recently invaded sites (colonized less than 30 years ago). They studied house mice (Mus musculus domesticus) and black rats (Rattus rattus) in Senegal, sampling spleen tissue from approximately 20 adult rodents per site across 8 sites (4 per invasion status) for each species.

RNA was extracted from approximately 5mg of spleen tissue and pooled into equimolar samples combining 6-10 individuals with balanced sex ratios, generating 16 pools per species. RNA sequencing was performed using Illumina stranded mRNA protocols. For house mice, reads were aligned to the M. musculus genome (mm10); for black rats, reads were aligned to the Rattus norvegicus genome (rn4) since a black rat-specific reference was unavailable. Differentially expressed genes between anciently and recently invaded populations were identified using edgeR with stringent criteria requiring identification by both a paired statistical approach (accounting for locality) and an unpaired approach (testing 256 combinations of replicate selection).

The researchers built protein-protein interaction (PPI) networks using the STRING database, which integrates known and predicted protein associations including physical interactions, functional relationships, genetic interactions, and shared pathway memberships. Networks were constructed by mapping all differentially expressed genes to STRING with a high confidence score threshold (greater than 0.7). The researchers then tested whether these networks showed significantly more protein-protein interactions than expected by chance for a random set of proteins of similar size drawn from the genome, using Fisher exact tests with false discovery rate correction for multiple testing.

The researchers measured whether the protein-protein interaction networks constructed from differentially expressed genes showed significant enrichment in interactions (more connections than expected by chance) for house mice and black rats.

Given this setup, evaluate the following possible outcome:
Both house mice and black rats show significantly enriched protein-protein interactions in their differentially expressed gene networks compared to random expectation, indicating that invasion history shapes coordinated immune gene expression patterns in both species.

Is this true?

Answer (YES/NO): NO